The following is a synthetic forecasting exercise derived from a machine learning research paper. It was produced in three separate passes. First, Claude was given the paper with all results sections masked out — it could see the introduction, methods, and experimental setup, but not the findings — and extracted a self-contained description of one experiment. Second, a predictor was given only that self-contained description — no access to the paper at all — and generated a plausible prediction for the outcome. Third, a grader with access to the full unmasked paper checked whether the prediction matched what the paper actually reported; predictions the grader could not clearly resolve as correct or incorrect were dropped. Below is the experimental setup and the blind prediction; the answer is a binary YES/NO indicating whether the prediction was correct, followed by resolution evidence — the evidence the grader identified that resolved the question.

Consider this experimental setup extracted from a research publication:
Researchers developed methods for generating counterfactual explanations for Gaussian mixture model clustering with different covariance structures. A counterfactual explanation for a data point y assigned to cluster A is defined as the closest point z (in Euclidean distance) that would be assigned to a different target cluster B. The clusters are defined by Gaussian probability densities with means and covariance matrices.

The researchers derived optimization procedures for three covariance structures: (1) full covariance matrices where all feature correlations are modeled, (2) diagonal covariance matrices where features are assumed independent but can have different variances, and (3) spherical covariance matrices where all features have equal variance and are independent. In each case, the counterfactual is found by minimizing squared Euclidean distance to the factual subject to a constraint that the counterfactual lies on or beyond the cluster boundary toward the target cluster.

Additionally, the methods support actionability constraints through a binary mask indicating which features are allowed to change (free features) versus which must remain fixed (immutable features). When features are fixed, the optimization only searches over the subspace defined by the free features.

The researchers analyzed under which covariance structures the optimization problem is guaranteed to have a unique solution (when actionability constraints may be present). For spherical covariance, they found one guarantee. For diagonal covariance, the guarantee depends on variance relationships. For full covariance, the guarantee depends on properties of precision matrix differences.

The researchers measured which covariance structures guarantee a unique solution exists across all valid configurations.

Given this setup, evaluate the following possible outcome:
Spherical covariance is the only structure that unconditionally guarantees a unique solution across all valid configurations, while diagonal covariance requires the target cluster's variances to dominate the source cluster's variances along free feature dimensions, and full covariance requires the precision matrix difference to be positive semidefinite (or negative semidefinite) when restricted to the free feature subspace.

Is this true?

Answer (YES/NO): NO